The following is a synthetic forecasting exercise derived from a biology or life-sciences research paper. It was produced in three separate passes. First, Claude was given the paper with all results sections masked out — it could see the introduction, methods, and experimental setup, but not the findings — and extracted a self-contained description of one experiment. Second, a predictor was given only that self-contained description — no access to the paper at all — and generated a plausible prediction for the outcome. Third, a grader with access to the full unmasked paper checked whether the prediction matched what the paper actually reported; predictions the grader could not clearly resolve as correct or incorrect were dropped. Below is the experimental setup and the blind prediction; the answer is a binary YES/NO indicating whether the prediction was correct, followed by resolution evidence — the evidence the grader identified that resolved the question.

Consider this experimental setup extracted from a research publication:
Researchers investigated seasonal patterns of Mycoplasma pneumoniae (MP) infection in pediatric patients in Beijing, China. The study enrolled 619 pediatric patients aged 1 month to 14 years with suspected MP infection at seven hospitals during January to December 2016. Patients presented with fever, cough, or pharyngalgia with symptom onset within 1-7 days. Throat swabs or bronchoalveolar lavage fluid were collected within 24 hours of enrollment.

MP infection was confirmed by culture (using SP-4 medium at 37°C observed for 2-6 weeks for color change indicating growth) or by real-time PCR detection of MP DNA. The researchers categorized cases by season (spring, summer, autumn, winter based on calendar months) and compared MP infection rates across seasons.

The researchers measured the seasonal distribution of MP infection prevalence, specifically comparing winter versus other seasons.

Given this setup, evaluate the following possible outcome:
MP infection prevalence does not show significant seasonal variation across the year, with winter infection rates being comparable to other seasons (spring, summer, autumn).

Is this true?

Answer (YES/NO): NO